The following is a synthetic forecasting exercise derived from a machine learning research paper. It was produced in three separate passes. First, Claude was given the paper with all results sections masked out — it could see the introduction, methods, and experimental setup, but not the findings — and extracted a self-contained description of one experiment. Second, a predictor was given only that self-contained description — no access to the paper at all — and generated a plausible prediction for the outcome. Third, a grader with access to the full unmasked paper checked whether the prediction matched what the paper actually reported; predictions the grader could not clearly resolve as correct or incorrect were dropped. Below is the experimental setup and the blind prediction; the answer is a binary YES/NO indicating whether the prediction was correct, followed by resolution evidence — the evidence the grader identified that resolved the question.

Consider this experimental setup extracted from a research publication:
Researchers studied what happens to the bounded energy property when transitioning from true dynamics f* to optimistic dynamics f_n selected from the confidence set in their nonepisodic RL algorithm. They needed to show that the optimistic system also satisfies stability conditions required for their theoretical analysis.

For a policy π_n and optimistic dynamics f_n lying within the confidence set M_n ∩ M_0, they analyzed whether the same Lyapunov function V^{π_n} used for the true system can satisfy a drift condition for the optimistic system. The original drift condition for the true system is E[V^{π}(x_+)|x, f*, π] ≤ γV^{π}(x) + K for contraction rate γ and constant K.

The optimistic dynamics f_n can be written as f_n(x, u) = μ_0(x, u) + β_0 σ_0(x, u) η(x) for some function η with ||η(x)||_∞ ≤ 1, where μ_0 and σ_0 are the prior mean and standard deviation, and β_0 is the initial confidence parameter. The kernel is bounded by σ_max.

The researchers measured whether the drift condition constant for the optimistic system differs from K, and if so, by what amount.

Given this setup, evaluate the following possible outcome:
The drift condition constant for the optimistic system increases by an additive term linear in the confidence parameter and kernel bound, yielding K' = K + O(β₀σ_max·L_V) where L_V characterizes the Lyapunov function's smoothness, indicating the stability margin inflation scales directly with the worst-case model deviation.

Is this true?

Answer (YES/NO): NO